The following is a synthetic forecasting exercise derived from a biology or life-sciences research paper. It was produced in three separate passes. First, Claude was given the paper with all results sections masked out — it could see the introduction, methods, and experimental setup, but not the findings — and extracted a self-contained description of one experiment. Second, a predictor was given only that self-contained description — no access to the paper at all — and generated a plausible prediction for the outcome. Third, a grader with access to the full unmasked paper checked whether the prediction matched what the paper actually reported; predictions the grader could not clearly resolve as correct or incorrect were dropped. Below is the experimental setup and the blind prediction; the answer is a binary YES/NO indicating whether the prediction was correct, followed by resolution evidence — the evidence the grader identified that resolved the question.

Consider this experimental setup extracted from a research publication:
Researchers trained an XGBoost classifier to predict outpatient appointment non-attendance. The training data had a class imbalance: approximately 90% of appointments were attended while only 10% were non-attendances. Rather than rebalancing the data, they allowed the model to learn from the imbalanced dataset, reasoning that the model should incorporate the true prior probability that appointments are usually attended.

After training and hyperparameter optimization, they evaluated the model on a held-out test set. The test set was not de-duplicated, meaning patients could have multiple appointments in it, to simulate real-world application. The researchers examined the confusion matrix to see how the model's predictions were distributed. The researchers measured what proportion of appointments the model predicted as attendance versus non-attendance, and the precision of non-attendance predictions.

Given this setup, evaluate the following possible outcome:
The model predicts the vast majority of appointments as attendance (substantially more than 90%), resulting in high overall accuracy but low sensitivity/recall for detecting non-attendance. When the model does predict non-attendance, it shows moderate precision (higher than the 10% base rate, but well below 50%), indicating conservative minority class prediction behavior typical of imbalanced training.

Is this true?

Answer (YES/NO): NO